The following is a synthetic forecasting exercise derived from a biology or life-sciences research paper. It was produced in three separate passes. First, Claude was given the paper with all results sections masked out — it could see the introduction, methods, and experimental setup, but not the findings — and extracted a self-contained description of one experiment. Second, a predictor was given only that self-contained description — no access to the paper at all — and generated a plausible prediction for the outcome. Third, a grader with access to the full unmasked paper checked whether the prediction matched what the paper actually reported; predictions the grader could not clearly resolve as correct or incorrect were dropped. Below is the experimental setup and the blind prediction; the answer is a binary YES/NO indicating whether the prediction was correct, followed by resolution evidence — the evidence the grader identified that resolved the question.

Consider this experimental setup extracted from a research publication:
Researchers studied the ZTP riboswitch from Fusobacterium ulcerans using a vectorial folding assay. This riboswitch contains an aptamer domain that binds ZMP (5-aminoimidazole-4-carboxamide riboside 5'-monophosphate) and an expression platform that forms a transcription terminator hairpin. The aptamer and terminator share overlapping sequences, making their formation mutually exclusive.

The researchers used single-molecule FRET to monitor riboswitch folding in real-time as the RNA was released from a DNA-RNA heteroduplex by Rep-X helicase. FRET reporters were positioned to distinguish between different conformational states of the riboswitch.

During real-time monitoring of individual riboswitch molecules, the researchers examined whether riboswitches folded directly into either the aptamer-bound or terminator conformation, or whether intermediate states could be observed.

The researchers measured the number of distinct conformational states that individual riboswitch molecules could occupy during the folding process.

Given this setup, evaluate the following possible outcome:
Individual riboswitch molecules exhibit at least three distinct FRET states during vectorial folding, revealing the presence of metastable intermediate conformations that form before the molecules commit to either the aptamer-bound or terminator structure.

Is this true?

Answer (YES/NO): YES